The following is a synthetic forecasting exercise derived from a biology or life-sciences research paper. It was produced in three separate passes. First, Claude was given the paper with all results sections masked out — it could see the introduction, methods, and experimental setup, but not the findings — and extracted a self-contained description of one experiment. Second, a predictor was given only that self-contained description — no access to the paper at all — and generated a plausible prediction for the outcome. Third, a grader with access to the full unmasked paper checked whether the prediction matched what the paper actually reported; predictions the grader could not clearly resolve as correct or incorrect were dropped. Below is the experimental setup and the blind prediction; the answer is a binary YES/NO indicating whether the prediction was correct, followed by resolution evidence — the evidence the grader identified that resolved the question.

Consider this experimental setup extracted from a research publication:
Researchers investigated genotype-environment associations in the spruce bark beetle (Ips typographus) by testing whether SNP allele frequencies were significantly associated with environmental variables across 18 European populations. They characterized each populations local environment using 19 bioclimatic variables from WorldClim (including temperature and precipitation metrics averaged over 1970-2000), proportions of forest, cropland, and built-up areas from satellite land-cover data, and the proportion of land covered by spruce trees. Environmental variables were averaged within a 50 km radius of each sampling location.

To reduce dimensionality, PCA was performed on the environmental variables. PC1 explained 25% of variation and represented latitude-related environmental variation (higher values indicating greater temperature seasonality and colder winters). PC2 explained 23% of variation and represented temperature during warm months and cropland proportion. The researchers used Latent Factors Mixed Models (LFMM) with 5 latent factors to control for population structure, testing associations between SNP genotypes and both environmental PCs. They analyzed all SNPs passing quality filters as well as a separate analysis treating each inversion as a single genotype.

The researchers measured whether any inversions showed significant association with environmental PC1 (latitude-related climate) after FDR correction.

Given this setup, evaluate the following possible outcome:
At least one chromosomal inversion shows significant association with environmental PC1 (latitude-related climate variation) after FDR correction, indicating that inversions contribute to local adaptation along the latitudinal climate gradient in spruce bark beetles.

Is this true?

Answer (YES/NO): NO